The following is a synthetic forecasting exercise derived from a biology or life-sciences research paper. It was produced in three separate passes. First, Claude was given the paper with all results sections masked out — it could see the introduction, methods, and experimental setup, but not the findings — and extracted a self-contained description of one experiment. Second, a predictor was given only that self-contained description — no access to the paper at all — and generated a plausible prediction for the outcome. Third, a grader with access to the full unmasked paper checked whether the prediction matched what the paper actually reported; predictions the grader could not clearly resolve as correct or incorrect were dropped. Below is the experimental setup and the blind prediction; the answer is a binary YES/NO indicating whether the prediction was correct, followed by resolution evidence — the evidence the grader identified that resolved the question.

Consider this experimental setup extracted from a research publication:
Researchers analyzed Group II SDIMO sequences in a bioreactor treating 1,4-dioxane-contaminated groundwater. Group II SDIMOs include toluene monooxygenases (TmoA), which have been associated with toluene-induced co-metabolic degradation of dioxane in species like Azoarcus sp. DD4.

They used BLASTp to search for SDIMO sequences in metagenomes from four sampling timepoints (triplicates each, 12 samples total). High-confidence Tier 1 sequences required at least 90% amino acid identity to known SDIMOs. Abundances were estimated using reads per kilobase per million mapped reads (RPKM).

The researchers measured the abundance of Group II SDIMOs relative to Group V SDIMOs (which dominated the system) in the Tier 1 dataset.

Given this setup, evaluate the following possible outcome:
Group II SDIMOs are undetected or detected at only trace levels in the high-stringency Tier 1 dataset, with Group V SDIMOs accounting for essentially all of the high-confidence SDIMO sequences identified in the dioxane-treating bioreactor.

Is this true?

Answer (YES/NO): YES